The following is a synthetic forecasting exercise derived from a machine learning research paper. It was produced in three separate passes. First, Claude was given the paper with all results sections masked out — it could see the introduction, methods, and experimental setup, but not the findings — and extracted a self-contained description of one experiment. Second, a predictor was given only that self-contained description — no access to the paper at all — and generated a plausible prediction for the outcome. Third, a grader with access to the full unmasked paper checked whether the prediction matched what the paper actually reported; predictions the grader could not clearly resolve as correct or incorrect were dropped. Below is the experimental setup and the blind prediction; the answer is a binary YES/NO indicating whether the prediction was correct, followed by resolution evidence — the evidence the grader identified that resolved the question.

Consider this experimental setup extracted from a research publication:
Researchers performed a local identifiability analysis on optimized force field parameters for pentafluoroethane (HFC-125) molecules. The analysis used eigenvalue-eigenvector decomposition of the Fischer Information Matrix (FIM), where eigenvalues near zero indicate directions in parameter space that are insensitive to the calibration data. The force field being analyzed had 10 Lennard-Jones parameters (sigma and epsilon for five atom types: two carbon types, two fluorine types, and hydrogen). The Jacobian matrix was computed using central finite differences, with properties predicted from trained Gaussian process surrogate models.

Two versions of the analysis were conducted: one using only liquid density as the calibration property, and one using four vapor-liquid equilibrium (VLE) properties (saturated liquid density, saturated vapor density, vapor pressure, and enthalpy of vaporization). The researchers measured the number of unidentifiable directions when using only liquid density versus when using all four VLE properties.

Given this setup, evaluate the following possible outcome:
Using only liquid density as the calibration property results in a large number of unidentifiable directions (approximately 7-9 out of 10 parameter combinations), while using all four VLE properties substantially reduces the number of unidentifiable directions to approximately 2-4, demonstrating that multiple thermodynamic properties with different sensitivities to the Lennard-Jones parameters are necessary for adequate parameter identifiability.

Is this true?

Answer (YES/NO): NO